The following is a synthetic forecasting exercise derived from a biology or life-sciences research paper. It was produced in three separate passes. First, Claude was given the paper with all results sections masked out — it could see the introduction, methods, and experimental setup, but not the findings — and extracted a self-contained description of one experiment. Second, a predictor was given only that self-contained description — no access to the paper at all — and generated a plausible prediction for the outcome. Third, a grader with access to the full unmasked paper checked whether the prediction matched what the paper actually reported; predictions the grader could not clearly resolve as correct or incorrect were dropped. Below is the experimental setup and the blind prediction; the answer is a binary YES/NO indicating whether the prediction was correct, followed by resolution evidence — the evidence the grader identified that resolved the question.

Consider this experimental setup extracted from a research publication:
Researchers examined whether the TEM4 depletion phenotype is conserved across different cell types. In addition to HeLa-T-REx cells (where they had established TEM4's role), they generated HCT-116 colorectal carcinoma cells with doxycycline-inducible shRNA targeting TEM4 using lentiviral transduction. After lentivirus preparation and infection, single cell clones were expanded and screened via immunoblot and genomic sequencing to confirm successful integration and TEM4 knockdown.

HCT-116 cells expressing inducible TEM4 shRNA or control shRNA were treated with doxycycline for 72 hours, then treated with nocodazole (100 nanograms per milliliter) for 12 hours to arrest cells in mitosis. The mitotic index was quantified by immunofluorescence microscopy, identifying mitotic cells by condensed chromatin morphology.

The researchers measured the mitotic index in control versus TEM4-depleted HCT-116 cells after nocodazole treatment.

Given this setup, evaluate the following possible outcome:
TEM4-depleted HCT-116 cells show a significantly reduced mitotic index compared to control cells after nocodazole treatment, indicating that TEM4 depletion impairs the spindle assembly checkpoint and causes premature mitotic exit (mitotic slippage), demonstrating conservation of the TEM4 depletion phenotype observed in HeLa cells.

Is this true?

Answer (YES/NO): NO